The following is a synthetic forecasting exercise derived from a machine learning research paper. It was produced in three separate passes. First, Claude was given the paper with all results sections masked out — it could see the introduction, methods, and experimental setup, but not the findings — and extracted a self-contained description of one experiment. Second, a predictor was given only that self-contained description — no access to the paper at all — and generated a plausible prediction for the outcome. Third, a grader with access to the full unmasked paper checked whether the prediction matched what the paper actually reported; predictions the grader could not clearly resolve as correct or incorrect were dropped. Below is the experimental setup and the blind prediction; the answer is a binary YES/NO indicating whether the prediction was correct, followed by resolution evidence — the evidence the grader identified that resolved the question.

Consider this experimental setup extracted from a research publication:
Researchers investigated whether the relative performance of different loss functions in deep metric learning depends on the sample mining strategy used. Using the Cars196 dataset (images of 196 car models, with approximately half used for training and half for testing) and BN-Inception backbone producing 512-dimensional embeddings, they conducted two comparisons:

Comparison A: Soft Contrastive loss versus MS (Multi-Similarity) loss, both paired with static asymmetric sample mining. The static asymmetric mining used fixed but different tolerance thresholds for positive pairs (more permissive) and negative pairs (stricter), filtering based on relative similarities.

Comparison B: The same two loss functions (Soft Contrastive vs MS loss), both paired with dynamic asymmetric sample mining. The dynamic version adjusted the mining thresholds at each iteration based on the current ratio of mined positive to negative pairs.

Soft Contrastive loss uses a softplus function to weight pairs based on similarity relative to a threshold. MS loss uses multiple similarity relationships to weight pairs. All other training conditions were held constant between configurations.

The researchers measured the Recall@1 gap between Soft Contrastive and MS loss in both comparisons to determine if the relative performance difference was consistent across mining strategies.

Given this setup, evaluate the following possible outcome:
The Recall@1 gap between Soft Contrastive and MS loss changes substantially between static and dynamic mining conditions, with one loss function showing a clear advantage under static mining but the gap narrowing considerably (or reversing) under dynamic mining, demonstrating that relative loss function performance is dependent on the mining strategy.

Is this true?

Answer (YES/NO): NO